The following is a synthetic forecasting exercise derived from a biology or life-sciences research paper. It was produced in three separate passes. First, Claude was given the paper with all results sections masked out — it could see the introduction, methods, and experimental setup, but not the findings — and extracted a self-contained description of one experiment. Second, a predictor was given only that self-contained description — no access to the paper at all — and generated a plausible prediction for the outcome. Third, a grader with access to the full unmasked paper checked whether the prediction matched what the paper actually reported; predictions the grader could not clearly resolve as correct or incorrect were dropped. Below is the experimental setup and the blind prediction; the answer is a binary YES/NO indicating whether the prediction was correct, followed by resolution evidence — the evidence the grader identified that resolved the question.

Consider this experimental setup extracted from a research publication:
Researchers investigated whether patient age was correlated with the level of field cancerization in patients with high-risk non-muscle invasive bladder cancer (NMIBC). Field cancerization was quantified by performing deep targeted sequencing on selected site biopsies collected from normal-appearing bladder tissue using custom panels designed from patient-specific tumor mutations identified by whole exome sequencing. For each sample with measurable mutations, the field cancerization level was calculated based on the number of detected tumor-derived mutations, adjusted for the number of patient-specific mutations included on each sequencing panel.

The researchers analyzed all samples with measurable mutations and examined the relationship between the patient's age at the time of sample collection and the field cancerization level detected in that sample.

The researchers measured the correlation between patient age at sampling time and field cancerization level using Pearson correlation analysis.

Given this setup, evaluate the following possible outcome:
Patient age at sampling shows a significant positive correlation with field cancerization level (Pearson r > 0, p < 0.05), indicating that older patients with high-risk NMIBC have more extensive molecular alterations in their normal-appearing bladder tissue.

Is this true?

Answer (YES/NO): YES